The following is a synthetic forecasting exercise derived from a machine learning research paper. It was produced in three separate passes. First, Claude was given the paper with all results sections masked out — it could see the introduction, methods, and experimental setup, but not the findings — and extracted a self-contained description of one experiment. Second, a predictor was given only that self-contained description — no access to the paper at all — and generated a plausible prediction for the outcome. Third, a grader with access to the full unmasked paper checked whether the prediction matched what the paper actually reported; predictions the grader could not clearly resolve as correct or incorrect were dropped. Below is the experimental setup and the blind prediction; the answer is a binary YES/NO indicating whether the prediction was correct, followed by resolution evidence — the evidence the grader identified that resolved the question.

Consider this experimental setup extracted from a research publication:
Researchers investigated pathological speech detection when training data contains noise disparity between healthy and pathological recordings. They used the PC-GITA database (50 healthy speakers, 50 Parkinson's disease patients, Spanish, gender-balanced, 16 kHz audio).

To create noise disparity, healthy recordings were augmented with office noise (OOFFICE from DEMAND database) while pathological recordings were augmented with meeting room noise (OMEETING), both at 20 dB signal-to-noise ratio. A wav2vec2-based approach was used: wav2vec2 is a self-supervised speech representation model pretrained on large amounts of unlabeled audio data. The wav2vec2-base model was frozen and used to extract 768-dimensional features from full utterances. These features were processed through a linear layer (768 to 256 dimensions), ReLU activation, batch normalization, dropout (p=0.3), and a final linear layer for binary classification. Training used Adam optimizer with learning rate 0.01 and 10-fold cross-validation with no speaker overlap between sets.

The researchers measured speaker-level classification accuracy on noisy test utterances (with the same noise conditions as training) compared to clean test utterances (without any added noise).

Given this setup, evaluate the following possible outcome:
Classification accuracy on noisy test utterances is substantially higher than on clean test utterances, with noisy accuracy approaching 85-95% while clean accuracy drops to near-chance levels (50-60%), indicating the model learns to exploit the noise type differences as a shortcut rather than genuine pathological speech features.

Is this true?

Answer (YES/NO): NO